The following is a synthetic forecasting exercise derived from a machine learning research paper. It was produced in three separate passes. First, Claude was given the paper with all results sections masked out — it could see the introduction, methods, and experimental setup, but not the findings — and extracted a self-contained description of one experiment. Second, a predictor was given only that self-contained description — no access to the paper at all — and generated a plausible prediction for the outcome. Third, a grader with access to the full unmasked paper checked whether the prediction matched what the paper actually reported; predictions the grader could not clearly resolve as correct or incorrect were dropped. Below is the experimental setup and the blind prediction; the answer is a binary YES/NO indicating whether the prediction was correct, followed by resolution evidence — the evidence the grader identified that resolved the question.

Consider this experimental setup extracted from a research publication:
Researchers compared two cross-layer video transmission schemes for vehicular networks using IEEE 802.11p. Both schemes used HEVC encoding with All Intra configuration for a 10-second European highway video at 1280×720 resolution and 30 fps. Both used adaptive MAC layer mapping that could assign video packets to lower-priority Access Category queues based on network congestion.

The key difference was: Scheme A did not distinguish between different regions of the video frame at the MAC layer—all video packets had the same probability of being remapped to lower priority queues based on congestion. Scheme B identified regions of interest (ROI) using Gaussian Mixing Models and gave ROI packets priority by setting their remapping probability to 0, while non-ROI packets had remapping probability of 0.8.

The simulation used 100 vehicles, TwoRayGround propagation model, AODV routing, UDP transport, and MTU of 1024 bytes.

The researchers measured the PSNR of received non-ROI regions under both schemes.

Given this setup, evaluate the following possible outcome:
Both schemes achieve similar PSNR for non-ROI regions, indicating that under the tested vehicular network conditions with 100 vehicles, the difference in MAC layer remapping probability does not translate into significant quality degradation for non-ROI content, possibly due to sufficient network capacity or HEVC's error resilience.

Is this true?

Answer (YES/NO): NO